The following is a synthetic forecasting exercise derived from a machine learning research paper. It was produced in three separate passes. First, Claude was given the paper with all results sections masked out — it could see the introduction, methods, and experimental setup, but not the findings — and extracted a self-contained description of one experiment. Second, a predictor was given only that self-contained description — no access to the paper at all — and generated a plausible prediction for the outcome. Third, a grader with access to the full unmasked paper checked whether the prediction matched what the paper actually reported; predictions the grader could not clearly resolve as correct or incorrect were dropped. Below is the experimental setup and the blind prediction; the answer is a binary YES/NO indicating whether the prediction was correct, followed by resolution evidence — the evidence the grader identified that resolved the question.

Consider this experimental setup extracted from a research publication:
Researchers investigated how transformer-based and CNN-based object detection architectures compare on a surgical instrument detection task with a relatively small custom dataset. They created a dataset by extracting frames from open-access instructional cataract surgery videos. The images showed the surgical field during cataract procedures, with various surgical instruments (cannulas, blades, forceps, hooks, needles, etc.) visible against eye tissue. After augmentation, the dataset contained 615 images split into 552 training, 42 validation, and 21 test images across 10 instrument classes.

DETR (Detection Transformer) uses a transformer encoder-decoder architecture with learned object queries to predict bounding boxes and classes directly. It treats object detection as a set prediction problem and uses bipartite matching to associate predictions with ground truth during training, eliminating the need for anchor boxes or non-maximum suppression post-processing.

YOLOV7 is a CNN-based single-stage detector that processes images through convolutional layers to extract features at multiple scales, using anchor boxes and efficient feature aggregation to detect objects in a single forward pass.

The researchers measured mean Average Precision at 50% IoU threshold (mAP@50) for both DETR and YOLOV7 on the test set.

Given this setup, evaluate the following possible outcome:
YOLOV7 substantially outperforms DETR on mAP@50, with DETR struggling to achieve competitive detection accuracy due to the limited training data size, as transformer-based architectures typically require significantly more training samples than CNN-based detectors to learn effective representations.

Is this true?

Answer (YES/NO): YES